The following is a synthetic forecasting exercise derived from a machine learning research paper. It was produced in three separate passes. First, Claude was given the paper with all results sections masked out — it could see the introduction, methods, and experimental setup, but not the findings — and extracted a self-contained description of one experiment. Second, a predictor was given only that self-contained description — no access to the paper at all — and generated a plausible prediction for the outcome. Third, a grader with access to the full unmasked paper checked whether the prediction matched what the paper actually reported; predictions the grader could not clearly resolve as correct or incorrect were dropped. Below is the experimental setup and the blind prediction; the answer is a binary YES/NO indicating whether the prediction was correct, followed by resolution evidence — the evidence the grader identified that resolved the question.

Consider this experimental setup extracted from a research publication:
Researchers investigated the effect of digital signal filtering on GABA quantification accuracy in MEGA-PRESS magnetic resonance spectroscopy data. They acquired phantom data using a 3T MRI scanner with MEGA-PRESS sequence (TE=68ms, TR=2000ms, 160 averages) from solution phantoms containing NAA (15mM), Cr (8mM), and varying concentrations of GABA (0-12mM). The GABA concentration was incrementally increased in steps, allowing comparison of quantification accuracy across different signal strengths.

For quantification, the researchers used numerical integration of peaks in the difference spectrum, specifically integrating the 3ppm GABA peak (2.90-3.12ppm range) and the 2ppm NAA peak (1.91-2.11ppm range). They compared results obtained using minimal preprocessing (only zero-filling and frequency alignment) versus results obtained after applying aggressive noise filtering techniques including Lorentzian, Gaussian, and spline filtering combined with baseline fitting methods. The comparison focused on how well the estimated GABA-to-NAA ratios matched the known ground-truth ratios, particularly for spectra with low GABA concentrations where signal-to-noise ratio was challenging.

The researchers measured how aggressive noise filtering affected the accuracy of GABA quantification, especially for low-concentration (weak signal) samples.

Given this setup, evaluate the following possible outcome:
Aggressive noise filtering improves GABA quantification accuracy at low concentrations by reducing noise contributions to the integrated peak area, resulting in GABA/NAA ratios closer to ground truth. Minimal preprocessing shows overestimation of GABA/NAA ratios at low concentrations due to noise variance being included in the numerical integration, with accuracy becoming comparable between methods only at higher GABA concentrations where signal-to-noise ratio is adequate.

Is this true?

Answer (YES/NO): NO